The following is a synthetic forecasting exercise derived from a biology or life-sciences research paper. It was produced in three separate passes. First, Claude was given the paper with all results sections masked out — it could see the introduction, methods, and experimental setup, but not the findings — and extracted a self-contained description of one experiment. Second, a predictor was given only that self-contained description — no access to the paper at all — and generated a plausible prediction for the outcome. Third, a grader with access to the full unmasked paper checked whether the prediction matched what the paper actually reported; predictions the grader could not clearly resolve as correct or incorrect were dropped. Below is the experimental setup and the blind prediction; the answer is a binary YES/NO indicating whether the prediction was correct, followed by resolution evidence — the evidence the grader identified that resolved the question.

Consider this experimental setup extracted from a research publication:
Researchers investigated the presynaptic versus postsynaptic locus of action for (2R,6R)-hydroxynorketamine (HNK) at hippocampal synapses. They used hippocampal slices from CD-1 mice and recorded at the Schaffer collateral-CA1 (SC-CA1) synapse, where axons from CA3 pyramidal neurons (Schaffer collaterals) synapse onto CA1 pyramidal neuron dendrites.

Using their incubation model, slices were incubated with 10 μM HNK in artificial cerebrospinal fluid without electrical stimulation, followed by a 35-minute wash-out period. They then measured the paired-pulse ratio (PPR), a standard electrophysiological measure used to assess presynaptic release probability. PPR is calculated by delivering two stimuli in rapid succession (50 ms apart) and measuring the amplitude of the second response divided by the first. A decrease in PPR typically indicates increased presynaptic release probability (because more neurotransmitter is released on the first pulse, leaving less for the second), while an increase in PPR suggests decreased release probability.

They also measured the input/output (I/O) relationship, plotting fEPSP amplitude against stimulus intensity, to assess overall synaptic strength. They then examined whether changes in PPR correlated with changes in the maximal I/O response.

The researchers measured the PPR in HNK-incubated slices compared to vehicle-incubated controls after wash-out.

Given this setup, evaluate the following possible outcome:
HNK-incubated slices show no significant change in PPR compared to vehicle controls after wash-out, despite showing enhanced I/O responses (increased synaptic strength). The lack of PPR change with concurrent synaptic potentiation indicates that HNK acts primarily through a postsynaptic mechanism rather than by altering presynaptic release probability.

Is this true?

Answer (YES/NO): NO